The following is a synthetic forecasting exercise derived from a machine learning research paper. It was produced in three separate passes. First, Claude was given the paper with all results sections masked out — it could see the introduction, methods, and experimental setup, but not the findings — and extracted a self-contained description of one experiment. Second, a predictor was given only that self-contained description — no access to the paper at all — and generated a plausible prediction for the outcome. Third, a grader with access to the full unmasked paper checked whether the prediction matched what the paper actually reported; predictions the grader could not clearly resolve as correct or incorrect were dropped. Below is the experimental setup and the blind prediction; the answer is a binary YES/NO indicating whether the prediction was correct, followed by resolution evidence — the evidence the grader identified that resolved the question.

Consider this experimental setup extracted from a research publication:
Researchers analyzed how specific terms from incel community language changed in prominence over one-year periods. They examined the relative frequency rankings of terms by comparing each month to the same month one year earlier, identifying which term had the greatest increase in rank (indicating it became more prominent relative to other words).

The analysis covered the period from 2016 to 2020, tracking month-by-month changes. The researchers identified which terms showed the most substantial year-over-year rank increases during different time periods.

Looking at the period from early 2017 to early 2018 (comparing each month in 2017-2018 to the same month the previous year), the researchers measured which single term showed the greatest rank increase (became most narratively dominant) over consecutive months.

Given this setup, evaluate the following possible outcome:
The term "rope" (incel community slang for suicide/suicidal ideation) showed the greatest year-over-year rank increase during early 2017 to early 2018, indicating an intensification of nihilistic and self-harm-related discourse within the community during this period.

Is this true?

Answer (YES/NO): NO